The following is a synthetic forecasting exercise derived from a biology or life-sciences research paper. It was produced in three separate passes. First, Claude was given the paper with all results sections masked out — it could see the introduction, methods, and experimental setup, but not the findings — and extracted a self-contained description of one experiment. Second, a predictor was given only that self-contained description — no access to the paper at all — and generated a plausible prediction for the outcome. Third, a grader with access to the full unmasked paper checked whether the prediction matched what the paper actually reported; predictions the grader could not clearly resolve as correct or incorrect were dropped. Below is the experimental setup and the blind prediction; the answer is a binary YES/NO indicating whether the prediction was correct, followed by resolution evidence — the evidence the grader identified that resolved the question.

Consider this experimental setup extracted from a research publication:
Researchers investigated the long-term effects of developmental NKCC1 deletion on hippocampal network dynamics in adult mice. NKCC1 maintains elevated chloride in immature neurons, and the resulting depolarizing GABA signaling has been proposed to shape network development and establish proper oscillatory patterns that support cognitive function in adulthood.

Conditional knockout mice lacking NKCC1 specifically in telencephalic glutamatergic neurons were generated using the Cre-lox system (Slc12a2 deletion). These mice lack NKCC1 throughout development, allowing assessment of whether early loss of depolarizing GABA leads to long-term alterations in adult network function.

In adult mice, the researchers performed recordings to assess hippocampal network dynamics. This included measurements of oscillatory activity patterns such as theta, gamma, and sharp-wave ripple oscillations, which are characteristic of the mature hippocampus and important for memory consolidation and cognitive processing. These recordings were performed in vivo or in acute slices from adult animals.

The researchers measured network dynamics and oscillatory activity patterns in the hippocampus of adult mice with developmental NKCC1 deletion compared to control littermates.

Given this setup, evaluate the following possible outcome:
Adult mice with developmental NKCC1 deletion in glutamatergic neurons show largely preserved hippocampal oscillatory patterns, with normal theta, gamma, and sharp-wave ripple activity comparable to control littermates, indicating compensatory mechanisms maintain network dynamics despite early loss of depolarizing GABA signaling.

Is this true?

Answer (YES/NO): NO